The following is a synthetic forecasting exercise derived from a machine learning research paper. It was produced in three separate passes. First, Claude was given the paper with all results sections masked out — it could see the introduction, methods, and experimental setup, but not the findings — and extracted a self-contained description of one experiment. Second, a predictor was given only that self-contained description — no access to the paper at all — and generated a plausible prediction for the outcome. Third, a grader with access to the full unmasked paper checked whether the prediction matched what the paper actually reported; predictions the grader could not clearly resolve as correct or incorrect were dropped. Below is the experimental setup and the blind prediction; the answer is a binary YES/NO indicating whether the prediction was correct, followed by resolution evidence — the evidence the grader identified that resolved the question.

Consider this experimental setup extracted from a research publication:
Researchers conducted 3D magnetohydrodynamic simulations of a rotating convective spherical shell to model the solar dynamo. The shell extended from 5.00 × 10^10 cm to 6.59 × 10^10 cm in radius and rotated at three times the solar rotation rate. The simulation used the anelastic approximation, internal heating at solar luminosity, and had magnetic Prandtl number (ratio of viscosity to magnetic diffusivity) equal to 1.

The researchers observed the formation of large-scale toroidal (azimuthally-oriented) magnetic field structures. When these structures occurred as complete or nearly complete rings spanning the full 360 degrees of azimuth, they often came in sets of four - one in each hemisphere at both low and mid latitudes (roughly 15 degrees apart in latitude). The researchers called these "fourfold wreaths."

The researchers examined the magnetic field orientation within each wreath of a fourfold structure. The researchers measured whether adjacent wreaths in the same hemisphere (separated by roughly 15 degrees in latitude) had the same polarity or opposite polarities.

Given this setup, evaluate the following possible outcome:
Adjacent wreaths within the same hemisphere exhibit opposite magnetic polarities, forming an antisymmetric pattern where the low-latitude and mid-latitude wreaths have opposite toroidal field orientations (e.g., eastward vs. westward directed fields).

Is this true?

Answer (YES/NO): YES